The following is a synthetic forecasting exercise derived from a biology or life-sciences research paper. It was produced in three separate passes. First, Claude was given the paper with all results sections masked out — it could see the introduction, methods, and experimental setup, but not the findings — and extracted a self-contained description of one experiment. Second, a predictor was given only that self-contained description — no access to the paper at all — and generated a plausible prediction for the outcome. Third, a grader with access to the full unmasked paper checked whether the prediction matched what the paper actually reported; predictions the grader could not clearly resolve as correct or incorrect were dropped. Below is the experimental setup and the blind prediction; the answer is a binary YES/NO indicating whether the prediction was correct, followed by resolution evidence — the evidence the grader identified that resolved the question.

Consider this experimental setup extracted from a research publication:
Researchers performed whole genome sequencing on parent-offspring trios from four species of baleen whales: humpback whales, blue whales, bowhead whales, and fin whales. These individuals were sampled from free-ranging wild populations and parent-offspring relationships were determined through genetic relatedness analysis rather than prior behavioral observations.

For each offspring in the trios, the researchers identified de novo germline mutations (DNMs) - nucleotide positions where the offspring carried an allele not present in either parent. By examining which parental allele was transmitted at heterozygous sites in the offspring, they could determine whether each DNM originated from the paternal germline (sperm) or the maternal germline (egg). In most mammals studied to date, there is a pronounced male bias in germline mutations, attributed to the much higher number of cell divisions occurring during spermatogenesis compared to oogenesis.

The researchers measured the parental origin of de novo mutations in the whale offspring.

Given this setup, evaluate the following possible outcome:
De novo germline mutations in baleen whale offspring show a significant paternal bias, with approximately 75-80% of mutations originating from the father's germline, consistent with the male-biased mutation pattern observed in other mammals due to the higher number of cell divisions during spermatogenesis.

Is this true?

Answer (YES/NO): YES